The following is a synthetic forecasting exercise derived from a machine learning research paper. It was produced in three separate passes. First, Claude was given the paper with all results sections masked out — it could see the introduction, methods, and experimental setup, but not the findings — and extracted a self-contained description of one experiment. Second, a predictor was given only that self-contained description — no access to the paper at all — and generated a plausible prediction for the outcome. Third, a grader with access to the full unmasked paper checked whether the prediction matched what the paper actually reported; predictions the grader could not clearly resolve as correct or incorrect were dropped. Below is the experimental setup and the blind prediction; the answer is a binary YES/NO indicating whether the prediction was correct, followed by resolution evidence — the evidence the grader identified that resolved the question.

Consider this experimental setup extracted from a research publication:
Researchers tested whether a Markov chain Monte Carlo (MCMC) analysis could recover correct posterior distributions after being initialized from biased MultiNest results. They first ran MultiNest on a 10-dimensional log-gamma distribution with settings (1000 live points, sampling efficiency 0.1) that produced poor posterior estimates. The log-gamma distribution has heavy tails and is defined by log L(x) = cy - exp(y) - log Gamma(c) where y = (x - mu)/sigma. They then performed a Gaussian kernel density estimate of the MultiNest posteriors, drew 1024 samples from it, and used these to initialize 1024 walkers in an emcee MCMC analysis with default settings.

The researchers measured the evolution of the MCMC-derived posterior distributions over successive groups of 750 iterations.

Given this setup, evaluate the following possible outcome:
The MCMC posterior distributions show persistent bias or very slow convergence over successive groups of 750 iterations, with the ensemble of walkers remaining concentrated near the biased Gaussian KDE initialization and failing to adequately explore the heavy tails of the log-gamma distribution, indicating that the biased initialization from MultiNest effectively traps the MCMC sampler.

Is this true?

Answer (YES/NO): NO